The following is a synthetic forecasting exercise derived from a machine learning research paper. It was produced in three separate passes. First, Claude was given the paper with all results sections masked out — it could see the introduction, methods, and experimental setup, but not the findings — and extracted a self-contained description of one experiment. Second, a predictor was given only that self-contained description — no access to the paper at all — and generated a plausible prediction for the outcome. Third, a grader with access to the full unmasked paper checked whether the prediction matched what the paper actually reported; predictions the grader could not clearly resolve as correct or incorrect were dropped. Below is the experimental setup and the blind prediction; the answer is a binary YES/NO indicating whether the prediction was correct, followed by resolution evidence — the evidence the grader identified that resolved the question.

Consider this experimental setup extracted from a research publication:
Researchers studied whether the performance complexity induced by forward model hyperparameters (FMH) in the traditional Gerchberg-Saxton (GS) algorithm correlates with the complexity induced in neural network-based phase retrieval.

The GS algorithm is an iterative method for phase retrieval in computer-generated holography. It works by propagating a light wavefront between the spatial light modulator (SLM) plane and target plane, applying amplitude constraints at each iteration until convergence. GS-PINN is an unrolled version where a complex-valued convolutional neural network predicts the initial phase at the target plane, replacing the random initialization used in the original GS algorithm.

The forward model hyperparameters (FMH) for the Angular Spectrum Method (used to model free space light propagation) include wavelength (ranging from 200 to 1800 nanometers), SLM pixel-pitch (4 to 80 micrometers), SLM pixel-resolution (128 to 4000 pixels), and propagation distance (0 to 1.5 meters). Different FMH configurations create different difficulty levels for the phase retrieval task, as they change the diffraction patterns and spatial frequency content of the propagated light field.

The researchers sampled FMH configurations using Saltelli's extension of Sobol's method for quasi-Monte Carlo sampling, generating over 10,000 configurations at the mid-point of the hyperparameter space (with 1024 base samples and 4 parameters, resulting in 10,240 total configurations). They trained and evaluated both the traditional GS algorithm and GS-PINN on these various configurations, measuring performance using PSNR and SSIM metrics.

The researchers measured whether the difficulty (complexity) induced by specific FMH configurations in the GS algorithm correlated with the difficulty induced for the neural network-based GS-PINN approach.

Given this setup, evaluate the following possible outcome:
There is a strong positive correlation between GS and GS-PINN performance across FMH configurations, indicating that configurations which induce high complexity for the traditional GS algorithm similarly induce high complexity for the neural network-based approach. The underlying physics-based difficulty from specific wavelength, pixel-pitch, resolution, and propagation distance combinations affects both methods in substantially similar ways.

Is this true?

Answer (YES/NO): NO